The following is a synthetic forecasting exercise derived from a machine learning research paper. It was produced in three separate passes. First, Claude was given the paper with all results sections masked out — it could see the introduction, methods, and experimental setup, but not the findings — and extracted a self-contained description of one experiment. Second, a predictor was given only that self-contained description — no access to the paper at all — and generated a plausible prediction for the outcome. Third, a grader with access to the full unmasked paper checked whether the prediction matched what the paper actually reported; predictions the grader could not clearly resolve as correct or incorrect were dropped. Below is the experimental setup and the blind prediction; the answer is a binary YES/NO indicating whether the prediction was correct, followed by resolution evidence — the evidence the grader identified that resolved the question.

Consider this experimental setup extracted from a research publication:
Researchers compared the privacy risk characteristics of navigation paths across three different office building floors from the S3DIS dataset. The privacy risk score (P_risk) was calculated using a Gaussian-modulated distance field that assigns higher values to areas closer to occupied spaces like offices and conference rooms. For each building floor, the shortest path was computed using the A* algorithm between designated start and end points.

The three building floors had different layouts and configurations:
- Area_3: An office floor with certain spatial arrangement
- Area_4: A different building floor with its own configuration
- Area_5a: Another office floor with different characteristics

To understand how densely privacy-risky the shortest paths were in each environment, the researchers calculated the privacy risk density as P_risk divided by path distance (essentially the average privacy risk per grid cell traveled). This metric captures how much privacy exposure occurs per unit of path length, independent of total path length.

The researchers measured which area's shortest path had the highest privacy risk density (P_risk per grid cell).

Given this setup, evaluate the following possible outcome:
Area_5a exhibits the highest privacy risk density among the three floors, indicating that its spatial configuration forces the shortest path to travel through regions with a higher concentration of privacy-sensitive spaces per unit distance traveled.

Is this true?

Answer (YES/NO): NO